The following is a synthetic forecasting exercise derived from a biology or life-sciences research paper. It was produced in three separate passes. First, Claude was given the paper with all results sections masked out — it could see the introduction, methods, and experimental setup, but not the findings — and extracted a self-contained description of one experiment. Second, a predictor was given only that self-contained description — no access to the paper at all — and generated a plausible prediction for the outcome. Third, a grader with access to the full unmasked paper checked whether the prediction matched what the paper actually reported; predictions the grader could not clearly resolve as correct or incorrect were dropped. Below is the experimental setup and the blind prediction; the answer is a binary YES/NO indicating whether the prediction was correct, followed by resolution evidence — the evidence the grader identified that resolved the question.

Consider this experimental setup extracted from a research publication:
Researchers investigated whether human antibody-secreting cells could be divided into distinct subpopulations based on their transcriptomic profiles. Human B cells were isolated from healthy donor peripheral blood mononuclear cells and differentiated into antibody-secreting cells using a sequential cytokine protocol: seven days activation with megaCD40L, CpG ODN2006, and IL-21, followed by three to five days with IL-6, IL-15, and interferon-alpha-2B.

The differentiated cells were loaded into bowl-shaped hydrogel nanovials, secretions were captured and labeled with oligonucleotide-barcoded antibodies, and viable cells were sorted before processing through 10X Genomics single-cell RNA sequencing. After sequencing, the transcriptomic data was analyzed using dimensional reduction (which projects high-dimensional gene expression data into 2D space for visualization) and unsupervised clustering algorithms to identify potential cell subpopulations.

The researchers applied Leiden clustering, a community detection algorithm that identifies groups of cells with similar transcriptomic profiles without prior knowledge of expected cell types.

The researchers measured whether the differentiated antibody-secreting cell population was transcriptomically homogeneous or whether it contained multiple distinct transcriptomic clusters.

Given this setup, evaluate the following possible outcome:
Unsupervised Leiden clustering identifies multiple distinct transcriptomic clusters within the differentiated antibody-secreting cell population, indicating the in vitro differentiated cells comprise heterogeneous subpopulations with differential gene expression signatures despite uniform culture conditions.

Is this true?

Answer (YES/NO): YES